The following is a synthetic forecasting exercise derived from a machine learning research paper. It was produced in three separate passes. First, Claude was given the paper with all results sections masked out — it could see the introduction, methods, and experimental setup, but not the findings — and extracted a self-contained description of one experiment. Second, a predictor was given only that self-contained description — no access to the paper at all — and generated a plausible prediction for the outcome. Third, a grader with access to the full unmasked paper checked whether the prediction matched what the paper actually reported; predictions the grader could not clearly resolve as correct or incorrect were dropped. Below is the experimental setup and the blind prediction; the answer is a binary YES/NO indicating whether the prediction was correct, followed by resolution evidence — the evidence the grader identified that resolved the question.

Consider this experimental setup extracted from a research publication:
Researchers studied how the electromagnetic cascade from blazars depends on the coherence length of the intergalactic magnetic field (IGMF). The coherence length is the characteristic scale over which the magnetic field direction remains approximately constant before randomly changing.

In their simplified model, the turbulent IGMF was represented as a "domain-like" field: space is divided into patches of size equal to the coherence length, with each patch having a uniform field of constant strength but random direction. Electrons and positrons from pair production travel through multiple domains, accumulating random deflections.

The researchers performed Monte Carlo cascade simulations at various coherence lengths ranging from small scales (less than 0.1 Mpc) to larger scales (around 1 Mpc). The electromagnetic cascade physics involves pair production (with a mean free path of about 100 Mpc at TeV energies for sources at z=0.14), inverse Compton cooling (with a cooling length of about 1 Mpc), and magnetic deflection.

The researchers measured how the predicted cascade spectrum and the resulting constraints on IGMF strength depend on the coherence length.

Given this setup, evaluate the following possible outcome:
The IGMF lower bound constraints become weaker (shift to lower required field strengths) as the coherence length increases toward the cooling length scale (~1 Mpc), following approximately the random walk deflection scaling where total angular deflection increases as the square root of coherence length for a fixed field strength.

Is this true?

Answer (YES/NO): NO